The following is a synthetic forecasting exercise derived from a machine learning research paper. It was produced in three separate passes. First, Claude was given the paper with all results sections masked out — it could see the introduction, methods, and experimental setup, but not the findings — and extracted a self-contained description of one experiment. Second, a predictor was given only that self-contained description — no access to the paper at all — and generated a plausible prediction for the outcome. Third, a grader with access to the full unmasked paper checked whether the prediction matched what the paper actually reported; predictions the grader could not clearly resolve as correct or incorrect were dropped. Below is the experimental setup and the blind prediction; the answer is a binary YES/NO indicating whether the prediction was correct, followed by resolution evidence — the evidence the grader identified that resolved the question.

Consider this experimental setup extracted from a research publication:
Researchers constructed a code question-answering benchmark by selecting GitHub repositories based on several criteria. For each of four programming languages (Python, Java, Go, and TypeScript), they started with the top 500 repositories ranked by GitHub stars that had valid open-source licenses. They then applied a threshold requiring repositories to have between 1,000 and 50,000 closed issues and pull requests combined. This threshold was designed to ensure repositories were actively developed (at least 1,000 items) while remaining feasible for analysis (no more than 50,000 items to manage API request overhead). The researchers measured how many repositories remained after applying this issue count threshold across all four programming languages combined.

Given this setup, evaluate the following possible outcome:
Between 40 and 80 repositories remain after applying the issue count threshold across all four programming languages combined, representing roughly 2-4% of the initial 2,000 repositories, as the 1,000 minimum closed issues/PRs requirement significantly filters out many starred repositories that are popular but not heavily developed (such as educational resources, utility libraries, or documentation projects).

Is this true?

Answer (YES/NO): NO